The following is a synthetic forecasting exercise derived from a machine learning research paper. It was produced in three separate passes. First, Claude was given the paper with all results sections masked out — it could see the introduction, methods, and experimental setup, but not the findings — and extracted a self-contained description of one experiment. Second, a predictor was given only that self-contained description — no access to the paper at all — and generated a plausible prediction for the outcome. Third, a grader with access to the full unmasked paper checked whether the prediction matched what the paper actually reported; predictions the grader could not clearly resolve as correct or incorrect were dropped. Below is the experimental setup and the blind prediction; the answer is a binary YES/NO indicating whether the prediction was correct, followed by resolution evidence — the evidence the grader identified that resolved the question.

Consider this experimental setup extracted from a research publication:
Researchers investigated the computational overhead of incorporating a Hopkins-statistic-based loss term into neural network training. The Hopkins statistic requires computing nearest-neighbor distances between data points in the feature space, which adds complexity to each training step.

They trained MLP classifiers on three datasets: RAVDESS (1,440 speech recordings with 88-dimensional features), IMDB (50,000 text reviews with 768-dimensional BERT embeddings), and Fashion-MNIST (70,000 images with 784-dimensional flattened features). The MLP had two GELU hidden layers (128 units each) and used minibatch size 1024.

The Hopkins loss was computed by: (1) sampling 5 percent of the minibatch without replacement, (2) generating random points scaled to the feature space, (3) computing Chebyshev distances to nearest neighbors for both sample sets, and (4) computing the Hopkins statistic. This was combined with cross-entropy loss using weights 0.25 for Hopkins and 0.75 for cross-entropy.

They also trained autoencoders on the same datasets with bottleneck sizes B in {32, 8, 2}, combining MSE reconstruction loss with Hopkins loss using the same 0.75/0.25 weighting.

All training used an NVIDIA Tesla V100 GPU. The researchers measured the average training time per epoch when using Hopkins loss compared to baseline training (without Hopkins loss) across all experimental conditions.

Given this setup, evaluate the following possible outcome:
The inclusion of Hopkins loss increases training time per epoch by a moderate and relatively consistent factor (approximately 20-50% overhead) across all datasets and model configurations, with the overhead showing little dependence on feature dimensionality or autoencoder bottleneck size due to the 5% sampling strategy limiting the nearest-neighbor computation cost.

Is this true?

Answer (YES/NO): NO